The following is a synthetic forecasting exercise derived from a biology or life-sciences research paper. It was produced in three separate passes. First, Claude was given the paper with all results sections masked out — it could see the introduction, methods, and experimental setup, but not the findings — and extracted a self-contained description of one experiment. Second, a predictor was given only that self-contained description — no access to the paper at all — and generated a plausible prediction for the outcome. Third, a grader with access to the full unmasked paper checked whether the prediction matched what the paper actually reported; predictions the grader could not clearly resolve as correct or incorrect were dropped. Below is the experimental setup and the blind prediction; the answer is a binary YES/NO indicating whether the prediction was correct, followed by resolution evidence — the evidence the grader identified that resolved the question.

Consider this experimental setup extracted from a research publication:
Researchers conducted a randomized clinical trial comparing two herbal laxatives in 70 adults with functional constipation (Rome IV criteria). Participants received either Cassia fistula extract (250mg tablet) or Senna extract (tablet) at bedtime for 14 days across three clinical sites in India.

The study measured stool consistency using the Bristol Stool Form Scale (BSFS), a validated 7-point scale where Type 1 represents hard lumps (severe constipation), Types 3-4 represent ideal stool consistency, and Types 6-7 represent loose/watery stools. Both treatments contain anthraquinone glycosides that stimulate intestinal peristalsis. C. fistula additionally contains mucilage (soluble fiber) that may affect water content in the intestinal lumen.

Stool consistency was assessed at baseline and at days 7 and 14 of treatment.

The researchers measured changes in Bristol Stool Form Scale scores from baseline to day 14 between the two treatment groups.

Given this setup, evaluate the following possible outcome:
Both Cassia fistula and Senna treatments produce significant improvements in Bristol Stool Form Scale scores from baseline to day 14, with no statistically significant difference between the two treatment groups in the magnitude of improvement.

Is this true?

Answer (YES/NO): YES